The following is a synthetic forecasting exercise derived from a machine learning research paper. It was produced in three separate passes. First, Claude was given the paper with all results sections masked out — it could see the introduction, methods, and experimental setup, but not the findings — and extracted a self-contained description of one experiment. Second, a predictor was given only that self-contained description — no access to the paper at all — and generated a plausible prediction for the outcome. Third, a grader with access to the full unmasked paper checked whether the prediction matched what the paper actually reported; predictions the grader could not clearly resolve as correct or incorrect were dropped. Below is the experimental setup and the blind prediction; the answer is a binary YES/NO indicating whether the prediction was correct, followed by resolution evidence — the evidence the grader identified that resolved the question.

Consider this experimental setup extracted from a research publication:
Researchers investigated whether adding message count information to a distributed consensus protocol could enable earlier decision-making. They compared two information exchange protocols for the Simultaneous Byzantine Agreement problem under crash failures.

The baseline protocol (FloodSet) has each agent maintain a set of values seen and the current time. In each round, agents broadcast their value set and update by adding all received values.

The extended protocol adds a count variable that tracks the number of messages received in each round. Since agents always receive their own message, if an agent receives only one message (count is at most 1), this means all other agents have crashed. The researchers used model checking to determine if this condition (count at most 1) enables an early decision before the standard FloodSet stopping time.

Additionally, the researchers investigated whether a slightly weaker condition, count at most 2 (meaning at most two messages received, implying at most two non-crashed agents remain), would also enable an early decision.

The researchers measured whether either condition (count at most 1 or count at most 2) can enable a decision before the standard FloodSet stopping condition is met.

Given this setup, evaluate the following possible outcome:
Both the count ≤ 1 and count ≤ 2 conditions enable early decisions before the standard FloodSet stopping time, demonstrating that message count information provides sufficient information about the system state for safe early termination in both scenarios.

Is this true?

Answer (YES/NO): NO